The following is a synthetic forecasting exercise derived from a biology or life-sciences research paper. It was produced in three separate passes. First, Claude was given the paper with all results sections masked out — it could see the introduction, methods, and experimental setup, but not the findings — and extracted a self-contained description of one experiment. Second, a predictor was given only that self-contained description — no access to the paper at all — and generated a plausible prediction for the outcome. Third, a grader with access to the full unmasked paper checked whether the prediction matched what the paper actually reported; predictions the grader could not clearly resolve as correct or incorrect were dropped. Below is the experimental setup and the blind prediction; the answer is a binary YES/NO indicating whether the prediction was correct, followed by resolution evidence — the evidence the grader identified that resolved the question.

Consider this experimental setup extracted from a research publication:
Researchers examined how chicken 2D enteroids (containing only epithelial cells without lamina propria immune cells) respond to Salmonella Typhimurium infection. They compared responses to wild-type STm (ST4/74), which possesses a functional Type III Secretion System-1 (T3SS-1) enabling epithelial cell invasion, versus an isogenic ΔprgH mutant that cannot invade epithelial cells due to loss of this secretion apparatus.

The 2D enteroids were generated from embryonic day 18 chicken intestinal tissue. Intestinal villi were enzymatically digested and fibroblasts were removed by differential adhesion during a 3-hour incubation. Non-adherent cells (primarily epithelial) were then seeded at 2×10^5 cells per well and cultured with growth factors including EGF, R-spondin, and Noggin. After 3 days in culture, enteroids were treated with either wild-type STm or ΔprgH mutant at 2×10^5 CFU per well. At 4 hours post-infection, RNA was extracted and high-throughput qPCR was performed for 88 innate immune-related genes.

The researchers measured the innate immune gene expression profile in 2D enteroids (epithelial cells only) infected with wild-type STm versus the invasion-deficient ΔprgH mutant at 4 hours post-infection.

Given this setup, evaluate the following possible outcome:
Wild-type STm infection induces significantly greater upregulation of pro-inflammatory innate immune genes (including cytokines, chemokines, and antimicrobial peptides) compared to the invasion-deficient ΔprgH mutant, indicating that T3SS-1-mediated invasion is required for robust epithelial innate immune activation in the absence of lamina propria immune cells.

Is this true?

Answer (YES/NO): NO